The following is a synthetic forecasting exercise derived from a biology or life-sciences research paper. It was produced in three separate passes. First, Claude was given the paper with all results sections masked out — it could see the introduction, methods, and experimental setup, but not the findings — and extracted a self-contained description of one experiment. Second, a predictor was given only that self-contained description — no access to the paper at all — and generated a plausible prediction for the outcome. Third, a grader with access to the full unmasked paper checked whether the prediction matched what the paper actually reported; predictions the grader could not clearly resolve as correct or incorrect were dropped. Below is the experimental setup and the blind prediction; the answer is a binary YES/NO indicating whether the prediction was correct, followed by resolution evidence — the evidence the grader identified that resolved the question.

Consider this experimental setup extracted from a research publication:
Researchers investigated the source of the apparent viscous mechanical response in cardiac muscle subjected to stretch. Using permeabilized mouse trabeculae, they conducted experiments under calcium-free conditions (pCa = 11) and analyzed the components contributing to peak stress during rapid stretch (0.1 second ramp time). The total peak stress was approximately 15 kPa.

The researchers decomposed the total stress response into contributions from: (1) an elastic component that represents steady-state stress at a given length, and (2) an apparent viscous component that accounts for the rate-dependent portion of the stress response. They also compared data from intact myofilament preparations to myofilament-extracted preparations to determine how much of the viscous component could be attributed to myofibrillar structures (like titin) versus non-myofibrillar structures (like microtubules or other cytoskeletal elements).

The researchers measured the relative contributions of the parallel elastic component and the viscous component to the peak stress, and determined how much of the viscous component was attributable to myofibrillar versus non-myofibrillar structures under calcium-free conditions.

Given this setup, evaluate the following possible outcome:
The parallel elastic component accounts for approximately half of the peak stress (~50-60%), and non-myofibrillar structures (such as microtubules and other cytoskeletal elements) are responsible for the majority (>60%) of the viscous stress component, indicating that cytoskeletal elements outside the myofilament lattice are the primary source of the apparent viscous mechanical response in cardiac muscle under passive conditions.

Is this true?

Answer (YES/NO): NO